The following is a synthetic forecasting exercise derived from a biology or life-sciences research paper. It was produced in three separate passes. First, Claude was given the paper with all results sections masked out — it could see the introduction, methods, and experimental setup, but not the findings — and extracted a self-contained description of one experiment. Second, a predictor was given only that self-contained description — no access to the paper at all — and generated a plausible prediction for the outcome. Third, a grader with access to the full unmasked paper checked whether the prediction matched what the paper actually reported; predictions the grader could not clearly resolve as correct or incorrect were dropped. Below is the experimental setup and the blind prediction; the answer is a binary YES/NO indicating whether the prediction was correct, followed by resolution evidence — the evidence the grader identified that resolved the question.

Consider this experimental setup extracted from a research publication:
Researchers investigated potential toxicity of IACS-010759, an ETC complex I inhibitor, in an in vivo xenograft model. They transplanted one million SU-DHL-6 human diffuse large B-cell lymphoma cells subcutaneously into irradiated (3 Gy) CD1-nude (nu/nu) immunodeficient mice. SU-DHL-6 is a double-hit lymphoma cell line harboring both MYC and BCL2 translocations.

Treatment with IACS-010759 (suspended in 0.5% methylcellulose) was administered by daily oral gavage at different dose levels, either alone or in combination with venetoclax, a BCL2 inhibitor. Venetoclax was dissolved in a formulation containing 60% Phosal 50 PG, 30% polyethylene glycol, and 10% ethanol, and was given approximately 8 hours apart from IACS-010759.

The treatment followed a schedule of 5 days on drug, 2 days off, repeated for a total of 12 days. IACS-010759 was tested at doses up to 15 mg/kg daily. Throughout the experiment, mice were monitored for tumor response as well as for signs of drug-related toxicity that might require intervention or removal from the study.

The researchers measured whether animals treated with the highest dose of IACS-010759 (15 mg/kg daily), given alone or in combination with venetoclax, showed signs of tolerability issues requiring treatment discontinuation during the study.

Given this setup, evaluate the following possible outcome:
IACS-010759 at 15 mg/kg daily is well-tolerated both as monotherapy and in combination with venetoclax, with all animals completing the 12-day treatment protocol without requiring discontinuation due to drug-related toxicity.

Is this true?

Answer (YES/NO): NO